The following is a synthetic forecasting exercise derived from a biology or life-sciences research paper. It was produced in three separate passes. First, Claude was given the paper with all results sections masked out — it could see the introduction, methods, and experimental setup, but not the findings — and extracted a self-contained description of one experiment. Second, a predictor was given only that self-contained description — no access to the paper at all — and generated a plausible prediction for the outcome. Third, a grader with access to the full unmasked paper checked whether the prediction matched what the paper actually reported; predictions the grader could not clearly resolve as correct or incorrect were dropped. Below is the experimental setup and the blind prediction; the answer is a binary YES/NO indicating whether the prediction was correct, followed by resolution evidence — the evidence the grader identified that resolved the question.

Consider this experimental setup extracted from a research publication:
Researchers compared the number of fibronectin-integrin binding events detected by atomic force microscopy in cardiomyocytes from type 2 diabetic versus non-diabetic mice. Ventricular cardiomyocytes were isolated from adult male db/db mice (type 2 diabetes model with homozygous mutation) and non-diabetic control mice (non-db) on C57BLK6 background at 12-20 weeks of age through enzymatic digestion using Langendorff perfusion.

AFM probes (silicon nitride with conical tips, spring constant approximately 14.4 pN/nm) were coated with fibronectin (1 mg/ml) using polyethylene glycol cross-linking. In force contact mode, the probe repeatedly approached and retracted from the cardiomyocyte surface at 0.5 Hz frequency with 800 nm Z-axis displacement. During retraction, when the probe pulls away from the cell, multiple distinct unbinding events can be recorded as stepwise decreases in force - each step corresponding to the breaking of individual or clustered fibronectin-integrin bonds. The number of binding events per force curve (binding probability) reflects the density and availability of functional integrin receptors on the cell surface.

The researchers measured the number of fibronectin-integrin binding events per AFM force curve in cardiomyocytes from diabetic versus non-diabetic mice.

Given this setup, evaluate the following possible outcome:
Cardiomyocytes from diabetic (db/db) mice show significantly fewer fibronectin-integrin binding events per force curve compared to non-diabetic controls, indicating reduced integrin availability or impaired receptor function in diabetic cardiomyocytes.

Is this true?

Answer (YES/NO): YES